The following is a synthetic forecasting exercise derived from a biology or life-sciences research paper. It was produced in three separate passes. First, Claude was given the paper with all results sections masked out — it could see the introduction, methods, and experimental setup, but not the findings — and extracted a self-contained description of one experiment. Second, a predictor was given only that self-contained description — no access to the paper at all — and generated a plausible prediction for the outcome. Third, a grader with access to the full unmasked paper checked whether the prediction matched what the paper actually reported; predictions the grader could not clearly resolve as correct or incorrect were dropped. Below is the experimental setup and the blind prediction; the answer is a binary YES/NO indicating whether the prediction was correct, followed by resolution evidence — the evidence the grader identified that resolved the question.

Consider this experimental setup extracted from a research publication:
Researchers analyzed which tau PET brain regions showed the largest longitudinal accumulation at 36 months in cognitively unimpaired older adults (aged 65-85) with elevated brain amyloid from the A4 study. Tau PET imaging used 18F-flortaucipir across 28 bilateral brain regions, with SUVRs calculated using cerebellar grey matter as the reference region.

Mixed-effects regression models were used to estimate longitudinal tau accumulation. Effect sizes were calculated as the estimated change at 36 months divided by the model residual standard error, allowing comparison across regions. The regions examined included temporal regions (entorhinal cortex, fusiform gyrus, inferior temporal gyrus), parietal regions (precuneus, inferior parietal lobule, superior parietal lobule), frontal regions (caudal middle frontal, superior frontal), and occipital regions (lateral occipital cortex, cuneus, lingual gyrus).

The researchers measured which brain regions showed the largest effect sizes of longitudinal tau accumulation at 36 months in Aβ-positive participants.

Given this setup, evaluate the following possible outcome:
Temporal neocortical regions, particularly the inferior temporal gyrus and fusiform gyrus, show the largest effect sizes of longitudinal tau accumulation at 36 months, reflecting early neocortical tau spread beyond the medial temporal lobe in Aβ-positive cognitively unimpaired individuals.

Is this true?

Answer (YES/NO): YES